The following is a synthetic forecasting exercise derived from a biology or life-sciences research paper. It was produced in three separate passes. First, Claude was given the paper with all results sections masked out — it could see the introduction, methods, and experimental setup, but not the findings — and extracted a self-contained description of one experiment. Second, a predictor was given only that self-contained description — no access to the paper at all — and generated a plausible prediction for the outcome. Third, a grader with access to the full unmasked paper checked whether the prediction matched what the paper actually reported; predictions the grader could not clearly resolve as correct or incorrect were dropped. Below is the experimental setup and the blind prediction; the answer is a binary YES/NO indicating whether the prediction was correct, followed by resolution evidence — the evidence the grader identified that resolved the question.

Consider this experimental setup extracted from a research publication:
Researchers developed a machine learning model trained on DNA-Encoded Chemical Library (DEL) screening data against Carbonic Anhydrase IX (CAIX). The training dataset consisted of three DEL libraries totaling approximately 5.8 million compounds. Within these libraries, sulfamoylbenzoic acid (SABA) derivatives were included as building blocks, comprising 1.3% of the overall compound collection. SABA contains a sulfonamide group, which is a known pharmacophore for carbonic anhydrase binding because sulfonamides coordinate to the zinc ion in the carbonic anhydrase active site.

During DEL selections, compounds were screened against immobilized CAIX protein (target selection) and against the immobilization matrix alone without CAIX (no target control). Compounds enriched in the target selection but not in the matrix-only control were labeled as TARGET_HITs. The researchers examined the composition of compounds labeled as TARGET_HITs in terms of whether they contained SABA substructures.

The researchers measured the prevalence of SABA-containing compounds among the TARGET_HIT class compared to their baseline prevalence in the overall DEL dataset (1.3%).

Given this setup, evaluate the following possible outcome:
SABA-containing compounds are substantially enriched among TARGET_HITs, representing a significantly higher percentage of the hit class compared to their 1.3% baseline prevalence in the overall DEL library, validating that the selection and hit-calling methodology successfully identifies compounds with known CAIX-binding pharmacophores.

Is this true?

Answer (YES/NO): YES